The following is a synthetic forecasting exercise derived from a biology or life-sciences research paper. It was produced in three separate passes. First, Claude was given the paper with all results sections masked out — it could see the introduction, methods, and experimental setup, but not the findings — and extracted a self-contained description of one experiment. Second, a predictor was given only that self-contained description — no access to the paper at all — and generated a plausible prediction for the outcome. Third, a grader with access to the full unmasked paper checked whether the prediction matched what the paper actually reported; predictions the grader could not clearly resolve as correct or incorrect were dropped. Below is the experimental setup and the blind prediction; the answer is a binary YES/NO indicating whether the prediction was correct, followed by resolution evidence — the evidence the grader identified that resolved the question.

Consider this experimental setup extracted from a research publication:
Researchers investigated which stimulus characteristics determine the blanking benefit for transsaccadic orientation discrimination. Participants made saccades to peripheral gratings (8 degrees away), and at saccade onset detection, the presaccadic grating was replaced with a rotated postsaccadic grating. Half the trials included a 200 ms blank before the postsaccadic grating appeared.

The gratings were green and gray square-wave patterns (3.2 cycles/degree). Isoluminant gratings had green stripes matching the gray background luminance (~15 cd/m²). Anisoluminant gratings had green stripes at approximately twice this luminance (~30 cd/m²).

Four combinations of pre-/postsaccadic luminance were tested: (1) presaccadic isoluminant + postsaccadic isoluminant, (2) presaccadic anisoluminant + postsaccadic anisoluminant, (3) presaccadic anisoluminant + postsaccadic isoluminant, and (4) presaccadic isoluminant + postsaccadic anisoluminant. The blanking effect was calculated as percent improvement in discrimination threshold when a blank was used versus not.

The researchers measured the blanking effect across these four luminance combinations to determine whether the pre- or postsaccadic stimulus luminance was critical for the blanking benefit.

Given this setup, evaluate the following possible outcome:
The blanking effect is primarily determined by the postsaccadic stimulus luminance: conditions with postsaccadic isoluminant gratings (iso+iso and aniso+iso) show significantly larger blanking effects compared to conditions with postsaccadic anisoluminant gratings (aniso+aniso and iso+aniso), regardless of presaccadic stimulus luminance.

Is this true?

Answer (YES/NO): NO